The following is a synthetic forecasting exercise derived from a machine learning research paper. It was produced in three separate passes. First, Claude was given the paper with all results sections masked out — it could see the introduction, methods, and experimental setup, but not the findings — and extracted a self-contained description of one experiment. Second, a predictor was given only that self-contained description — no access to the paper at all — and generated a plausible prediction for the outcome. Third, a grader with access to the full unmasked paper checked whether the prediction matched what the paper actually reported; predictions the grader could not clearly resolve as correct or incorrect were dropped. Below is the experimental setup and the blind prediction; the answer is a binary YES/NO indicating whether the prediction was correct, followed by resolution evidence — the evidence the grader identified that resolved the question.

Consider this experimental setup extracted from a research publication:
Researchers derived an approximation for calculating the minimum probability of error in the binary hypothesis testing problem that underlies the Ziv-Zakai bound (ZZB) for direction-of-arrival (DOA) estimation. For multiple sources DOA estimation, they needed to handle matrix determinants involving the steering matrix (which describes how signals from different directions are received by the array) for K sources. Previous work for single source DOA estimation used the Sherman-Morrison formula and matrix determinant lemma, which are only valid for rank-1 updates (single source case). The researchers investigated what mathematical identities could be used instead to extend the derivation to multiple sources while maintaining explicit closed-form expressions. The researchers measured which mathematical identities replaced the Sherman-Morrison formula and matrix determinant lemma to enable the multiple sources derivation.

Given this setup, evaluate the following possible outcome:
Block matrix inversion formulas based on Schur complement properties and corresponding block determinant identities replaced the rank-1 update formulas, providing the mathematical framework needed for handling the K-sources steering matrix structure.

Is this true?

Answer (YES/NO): NO